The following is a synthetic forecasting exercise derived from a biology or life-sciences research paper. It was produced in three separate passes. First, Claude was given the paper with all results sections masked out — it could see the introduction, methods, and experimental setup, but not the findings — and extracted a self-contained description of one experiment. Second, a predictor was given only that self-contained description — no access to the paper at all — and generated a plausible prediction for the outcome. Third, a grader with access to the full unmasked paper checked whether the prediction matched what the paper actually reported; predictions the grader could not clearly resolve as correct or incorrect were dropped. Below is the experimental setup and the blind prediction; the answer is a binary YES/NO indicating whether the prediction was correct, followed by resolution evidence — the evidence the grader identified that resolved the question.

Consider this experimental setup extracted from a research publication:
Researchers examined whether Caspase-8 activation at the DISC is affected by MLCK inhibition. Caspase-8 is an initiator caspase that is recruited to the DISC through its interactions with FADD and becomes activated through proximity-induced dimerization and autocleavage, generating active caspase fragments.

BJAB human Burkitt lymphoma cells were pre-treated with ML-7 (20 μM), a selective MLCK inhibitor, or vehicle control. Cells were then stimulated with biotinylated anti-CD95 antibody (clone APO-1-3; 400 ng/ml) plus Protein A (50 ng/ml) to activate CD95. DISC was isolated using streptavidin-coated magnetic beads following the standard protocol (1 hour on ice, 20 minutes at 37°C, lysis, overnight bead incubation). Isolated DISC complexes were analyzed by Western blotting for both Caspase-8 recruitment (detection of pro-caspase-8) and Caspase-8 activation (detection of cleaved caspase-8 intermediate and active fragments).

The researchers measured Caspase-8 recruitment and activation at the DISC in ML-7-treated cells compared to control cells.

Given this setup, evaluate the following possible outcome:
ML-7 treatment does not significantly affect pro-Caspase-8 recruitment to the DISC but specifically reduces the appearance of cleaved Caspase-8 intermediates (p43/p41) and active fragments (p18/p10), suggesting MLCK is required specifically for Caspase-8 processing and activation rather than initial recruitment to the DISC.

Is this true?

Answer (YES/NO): NO